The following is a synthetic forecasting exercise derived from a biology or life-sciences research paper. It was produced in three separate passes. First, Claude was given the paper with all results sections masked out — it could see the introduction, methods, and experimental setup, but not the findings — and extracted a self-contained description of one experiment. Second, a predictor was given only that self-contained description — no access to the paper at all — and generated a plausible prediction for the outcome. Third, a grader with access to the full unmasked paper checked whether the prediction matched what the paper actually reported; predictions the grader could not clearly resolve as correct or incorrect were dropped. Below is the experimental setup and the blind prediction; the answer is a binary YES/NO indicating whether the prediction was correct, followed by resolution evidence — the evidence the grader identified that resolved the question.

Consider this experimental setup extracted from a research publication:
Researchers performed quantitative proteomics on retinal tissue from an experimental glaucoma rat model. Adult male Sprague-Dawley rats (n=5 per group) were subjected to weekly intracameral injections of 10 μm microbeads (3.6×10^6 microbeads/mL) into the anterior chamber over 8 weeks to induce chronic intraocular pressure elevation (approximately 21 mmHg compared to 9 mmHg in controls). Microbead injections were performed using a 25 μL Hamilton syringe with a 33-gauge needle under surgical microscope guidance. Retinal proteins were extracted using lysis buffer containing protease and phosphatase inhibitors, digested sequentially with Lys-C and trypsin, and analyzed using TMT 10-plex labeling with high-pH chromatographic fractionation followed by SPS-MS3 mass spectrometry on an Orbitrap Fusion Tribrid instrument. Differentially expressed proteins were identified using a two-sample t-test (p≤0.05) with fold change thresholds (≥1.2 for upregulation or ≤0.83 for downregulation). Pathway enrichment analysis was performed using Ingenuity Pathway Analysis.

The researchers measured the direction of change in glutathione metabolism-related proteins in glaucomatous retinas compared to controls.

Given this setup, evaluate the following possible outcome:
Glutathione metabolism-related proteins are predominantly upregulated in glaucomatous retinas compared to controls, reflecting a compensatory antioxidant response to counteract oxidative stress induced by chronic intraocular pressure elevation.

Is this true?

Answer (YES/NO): NO